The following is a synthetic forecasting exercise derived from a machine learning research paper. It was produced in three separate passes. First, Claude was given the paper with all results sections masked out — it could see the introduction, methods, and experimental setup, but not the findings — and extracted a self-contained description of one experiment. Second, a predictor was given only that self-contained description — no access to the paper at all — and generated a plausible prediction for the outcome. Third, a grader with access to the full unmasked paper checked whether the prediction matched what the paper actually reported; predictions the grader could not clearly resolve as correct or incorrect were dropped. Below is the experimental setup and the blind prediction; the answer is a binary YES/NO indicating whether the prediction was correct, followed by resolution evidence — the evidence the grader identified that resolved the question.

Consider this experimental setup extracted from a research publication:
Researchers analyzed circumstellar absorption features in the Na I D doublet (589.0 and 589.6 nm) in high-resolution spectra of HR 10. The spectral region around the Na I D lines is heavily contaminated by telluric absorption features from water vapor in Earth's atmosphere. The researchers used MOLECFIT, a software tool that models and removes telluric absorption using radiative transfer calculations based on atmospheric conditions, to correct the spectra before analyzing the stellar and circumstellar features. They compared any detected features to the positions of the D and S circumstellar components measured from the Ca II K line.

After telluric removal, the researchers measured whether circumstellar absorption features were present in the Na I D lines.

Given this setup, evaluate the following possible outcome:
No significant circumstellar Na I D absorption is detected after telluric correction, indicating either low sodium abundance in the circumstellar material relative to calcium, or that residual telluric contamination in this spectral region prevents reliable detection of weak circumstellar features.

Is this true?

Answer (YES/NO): NO